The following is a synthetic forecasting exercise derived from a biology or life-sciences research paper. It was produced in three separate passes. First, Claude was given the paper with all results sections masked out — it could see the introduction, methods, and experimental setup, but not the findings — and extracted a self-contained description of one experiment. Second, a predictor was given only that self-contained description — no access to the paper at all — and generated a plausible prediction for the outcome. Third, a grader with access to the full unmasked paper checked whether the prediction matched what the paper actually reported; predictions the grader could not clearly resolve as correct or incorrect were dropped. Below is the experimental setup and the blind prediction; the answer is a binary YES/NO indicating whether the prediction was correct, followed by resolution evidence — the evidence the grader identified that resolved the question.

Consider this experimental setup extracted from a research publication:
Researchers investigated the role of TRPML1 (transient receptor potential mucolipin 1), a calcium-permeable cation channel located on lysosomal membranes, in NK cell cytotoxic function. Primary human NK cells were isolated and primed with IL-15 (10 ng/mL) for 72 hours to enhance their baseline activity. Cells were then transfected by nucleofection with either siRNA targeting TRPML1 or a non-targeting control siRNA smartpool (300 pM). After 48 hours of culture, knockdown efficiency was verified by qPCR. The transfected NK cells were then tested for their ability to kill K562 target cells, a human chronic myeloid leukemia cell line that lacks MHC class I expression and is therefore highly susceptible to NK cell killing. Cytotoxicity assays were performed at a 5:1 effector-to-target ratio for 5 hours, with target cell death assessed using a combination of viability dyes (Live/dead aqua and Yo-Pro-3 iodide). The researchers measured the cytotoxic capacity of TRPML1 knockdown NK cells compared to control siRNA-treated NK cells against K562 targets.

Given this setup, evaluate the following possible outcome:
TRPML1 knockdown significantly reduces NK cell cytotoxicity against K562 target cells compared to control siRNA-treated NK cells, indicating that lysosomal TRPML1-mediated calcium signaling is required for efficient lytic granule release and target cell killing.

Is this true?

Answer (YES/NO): NO